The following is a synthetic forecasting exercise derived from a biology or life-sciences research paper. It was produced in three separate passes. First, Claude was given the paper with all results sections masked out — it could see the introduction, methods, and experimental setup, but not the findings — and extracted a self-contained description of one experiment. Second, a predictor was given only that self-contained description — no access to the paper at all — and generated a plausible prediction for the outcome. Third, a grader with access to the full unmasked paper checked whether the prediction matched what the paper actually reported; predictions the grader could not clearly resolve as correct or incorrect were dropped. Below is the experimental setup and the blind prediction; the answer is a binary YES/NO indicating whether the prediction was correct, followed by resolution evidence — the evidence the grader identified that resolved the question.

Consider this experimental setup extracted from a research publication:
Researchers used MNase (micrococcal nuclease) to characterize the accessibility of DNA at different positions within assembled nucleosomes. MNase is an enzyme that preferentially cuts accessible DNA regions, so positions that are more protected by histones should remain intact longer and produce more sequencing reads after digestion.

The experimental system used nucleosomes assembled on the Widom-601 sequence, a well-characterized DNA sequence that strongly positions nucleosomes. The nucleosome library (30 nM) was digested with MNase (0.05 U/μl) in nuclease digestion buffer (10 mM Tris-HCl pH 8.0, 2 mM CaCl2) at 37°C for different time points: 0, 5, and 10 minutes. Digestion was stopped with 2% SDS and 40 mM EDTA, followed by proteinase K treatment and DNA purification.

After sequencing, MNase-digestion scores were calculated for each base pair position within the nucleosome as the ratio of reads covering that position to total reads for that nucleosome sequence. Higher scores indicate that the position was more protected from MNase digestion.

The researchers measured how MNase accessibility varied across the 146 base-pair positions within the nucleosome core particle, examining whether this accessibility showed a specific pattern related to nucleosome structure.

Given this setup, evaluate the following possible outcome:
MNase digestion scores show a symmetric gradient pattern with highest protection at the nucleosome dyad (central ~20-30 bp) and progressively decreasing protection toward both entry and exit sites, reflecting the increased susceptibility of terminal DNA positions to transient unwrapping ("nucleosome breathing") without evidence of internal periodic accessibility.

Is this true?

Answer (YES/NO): YES